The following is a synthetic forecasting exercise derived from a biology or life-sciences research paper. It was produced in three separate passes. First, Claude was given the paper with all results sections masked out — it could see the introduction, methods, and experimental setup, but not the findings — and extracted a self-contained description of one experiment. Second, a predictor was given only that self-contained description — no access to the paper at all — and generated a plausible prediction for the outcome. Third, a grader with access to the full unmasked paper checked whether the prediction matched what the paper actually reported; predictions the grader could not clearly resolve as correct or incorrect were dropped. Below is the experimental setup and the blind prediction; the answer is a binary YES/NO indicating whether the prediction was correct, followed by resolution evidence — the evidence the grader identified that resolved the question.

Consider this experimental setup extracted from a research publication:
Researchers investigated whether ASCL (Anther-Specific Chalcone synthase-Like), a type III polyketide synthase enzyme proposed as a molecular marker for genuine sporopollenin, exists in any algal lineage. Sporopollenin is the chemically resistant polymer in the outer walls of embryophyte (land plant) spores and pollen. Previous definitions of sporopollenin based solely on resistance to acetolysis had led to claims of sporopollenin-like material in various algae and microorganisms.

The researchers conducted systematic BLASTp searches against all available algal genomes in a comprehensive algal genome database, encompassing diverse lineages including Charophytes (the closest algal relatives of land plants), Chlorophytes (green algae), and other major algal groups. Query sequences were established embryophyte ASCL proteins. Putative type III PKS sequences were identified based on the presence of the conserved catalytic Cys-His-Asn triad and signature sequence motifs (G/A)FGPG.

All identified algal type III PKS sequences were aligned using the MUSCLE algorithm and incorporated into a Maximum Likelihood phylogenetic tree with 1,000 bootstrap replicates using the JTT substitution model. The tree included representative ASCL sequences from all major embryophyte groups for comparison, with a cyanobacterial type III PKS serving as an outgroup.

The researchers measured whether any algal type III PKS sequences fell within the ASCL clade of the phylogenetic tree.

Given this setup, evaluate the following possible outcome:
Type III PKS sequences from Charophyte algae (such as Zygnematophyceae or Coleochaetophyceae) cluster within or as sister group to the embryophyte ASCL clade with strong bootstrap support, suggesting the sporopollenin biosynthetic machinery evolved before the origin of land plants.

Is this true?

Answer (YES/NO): NO